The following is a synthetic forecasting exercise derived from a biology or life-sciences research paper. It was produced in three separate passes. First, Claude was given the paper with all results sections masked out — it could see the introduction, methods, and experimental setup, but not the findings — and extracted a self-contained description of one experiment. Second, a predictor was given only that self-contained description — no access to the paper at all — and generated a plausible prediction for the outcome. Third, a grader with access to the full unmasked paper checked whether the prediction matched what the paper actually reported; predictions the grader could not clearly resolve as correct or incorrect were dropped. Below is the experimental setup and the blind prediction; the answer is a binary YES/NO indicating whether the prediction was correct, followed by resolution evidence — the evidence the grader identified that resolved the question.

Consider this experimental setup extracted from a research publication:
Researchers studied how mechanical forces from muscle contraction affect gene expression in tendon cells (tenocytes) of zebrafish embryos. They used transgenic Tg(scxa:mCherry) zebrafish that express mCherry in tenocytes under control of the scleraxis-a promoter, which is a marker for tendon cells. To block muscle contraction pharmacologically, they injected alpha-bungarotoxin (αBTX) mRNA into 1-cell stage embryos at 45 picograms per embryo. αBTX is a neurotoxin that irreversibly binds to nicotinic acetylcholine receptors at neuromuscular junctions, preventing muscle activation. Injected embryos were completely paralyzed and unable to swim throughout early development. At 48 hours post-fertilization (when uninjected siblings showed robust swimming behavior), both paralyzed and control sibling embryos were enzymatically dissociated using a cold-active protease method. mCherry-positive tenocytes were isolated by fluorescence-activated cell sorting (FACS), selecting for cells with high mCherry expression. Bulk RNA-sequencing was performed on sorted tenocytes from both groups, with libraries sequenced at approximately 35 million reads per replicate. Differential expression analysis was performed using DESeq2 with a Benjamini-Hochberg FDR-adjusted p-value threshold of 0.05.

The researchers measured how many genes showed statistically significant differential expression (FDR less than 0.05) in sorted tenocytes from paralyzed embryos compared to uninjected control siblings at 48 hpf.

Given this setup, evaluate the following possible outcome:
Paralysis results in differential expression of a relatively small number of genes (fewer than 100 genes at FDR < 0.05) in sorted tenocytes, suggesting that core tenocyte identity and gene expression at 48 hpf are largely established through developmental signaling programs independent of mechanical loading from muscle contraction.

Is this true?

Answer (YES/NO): NO